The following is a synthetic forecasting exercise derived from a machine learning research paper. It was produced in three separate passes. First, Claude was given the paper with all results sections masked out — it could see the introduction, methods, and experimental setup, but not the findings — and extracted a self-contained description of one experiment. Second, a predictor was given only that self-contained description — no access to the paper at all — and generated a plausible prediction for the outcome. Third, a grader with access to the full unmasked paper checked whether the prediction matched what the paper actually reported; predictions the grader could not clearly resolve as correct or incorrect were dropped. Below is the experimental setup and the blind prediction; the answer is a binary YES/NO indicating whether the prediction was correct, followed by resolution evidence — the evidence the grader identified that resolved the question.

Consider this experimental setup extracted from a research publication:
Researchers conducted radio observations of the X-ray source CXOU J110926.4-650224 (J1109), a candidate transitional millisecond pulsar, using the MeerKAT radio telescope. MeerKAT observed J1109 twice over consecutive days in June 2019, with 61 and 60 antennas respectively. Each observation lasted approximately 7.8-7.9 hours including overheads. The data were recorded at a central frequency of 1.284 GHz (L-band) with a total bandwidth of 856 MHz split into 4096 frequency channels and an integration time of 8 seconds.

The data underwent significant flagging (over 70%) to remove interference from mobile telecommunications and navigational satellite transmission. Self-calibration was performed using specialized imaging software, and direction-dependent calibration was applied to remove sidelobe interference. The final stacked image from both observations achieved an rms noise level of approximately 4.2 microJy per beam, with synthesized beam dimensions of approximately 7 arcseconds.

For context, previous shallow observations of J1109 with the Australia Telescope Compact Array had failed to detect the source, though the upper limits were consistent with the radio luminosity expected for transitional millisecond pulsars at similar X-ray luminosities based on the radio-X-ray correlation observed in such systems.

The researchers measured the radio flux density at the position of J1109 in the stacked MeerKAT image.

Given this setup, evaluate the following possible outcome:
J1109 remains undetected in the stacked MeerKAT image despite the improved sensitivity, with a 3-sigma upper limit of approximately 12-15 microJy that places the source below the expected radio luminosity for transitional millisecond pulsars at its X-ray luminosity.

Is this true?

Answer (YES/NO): NO